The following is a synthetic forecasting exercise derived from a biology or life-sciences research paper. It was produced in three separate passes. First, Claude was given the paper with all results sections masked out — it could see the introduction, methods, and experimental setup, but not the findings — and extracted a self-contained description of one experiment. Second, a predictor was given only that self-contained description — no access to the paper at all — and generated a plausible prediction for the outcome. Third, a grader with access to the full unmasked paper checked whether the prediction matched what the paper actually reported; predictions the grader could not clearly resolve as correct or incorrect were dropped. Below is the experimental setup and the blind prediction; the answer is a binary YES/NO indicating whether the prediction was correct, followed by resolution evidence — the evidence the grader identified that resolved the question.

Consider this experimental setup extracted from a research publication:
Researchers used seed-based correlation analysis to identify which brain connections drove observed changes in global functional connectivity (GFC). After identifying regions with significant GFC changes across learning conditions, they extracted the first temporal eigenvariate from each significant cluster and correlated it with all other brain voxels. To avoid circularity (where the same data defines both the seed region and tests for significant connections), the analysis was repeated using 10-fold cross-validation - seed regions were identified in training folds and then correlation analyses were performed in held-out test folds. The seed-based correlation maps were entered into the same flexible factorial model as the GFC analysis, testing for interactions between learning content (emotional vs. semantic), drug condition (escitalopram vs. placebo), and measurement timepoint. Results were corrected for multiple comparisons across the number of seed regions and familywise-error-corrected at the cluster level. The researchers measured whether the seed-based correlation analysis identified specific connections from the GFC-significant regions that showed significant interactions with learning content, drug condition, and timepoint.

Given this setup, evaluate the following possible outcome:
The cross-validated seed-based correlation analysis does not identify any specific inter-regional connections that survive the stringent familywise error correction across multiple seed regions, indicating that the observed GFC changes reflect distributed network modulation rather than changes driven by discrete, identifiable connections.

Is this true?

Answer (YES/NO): NO